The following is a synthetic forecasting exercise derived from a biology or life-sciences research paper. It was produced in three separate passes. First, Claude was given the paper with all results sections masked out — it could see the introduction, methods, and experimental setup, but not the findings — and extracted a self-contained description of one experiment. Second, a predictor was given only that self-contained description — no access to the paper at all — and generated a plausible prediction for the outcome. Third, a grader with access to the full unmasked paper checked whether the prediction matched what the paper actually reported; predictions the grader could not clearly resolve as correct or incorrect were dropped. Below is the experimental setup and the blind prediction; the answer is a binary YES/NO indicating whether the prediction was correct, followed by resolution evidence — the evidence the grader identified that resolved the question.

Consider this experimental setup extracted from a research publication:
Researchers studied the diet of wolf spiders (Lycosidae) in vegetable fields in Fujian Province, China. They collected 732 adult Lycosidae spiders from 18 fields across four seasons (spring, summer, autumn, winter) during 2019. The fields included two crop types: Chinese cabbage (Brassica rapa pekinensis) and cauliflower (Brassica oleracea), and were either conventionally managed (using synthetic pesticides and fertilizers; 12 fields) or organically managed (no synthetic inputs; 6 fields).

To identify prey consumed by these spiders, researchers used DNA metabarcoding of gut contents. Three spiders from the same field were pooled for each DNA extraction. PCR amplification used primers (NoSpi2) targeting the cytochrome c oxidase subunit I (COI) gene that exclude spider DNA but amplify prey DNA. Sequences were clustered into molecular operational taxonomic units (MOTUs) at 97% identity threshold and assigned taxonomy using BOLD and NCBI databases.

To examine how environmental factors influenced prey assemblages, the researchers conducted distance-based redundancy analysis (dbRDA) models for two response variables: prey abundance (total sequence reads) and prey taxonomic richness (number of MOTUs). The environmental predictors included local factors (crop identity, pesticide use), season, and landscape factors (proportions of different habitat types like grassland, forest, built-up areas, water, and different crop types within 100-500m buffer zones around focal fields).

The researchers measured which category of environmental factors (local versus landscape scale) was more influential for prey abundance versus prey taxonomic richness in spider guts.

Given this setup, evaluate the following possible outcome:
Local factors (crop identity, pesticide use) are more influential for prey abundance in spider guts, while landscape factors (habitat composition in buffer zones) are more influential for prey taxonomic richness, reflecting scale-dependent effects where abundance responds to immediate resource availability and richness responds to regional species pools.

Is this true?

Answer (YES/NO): NO